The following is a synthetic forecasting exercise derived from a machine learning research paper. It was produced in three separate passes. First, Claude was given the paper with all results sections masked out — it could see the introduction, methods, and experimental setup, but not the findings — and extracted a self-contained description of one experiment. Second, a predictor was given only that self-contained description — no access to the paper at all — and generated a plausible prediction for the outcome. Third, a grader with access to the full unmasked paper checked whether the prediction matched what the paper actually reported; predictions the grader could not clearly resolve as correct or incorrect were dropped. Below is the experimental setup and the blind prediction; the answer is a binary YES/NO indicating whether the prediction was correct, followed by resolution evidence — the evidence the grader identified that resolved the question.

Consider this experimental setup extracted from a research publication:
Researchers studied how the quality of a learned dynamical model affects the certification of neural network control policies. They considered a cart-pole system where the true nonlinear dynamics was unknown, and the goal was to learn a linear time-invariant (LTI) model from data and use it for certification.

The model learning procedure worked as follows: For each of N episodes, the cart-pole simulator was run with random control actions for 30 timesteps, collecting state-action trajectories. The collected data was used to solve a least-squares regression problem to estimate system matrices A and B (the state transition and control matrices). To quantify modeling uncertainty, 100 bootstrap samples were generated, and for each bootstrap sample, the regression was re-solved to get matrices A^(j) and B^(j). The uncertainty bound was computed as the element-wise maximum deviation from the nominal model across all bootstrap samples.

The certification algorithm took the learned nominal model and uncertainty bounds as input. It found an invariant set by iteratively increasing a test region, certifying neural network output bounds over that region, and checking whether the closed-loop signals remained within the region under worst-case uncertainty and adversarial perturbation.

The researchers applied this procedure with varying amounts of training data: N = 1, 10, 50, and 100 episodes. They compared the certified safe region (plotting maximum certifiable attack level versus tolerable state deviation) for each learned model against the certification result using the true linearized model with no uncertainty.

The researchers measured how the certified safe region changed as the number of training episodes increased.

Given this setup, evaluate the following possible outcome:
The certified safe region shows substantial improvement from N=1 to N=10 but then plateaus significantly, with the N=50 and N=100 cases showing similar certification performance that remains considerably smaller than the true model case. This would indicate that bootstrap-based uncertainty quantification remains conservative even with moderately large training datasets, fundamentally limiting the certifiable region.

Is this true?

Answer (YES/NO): NO